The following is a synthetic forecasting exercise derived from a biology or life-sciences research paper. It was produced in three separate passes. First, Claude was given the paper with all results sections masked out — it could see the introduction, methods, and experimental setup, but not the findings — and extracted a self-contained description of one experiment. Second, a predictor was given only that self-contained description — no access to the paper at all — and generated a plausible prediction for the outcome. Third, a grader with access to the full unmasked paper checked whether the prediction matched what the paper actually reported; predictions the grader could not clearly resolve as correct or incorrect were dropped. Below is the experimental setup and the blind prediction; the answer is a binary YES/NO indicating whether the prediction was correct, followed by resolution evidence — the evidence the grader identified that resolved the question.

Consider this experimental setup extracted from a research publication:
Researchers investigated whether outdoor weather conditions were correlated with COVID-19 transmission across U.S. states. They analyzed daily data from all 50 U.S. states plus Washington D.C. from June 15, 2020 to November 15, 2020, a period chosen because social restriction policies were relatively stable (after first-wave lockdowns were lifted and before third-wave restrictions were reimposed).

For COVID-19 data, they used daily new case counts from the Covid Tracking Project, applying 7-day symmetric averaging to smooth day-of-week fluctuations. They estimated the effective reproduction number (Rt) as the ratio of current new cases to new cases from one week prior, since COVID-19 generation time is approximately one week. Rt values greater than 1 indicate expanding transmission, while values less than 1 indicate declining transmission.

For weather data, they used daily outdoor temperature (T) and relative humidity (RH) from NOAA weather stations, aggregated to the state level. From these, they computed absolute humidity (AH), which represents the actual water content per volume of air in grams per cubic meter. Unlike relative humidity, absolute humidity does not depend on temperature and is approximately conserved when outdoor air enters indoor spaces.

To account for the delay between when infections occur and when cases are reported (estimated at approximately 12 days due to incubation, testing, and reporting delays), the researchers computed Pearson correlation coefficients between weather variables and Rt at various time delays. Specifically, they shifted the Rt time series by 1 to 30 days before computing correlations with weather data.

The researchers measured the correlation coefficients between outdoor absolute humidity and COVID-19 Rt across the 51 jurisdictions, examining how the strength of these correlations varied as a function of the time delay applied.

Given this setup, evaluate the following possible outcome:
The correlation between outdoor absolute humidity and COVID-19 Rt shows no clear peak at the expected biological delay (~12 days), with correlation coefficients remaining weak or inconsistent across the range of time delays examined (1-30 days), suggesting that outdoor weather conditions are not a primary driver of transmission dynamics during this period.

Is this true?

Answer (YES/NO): NO